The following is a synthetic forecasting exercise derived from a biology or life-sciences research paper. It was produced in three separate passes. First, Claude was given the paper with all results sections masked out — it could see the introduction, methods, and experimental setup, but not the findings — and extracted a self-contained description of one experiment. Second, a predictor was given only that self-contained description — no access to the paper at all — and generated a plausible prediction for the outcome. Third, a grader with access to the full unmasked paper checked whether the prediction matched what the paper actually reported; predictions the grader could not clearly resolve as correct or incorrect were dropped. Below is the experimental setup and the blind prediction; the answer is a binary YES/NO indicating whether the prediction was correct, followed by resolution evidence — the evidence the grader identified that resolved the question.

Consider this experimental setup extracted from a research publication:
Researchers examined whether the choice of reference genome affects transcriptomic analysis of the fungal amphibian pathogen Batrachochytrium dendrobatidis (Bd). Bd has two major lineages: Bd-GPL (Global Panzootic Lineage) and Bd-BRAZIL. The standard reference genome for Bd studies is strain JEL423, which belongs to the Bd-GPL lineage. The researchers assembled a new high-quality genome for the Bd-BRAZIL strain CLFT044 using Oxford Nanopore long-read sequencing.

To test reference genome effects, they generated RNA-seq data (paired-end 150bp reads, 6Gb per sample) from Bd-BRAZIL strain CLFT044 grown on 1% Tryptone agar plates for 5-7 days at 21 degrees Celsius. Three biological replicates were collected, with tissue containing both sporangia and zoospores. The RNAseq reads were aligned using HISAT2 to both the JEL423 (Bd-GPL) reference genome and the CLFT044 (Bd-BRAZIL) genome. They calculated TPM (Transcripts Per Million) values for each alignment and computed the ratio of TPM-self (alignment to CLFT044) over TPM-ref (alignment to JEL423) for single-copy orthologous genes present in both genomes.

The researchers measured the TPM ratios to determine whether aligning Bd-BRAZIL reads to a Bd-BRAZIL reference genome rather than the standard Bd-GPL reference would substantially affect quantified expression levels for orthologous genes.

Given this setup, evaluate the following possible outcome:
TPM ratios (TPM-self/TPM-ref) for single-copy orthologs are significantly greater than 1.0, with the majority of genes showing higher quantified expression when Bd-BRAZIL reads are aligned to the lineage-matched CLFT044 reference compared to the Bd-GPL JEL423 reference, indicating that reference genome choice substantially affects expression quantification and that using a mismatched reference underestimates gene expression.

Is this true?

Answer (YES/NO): NO